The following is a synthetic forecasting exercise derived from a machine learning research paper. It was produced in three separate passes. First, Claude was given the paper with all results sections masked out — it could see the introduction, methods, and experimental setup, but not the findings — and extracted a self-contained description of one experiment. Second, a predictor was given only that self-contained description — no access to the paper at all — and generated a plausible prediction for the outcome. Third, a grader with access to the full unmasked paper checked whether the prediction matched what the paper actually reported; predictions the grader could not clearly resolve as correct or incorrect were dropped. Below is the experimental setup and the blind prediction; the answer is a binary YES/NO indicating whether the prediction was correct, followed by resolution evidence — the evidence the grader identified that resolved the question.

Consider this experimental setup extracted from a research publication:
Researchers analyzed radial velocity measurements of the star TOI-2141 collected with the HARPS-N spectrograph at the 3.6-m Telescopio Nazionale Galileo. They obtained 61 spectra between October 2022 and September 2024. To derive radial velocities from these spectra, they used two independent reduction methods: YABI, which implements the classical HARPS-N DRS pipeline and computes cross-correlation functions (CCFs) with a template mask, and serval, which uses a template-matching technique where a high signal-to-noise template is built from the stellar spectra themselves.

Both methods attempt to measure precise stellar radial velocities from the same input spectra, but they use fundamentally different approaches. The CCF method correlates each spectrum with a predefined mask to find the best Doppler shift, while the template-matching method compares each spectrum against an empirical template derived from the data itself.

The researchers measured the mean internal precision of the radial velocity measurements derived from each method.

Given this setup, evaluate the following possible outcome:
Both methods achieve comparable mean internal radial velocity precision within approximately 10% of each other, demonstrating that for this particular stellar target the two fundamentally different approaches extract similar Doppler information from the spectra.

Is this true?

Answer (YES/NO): NO